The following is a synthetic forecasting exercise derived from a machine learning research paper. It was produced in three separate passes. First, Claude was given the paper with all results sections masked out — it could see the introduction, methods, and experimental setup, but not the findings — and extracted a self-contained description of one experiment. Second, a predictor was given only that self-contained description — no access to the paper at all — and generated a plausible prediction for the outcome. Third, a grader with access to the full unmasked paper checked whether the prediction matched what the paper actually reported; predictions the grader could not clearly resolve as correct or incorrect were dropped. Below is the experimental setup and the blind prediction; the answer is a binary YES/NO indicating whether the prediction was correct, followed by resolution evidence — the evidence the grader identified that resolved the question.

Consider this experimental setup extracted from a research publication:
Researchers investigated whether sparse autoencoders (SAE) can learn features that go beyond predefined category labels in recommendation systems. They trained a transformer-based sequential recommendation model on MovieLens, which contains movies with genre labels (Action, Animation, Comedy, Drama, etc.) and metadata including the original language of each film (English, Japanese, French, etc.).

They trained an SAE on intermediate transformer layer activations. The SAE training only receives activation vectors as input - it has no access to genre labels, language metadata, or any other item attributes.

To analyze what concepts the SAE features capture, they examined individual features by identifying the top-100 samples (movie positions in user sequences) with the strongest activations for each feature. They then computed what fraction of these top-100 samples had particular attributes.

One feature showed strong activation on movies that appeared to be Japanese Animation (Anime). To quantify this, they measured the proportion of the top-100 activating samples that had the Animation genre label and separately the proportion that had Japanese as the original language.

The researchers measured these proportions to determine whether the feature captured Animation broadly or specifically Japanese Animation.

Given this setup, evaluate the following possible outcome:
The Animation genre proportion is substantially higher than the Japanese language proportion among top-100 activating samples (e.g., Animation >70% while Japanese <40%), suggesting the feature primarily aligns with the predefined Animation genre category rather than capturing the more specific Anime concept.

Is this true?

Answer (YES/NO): NO